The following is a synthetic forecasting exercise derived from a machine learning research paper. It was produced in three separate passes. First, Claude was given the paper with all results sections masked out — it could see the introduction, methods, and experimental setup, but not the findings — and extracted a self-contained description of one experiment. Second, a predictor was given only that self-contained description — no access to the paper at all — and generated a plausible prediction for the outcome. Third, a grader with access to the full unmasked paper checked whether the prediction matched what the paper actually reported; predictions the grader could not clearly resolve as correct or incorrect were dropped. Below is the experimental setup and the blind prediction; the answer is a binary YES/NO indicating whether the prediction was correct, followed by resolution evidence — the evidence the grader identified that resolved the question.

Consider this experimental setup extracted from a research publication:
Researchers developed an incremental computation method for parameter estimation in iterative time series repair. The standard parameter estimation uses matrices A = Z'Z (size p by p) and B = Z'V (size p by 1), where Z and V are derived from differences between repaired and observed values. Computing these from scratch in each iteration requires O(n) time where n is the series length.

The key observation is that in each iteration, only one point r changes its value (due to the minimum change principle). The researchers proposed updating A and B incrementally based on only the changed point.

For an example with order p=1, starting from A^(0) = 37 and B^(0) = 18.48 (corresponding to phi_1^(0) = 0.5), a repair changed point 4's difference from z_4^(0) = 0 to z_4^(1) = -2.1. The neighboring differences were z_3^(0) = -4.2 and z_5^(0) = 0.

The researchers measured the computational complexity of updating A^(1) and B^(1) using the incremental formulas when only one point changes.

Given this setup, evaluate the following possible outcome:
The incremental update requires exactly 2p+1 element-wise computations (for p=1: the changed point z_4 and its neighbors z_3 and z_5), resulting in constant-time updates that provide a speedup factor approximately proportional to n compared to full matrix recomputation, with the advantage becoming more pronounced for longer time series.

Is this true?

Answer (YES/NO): NO